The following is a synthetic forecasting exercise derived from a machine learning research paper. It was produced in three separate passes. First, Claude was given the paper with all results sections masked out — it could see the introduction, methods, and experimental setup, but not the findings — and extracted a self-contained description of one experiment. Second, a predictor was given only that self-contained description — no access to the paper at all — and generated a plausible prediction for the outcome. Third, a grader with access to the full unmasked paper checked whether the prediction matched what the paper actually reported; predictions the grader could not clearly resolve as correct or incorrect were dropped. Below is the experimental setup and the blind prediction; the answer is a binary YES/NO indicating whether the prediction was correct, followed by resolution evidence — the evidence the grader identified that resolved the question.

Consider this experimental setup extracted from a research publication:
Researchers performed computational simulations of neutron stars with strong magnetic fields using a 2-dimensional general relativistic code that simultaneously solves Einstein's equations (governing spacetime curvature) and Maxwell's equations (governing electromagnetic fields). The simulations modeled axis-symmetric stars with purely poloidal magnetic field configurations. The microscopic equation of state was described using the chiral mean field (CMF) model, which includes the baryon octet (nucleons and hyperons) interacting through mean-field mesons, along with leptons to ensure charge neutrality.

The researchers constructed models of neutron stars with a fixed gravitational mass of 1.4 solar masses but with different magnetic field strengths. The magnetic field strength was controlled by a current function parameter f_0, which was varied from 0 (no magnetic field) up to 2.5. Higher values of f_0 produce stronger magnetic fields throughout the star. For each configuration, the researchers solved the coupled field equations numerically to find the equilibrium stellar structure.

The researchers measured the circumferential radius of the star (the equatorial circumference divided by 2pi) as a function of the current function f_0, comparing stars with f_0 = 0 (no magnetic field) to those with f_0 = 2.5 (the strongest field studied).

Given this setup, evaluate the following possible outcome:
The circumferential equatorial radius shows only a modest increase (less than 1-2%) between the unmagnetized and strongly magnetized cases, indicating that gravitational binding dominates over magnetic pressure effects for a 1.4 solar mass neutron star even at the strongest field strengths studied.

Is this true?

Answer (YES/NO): NO